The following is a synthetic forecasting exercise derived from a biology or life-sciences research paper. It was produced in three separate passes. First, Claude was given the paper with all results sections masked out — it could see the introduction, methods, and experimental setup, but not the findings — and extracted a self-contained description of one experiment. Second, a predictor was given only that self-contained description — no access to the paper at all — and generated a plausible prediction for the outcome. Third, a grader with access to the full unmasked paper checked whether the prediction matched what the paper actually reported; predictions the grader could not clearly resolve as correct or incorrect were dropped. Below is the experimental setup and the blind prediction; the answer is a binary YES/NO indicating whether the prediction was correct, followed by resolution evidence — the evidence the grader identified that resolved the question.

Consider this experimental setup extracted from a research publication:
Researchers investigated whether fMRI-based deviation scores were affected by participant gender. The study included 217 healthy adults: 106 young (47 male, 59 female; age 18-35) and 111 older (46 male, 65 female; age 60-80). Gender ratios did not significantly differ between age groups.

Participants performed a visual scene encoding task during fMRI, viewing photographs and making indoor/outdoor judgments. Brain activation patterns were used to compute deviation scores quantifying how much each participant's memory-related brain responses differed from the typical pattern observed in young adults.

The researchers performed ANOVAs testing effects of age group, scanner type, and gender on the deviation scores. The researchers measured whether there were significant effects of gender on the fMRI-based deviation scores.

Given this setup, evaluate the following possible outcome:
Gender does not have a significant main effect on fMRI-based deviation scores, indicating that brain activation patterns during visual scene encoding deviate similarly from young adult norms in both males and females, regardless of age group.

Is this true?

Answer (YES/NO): YES